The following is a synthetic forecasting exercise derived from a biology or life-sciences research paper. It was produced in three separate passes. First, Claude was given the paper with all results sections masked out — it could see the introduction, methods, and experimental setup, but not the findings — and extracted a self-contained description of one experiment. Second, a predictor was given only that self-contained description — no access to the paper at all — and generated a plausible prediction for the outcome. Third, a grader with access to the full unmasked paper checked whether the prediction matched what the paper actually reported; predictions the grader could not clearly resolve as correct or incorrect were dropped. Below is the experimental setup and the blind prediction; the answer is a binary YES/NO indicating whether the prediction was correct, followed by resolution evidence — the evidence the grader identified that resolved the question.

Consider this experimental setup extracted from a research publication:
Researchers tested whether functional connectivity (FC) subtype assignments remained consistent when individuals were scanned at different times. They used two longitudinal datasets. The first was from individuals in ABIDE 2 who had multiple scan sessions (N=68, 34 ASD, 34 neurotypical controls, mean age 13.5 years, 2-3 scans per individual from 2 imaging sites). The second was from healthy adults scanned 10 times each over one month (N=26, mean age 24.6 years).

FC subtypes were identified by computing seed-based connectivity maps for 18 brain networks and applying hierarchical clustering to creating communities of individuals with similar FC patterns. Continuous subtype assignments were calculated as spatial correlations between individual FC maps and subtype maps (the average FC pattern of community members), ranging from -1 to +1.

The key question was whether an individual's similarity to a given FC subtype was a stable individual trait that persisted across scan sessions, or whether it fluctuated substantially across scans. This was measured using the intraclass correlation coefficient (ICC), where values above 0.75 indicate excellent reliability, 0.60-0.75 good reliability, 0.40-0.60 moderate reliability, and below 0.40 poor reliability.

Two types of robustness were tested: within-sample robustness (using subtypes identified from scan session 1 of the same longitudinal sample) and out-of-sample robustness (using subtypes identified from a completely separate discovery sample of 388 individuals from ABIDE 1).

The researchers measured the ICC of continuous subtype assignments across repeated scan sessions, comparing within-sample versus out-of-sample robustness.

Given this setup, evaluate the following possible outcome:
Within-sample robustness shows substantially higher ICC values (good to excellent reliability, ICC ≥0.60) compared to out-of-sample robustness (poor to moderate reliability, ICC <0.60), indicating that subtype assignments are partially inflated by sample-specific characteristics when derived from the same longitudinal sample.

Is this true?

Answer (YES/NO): NO